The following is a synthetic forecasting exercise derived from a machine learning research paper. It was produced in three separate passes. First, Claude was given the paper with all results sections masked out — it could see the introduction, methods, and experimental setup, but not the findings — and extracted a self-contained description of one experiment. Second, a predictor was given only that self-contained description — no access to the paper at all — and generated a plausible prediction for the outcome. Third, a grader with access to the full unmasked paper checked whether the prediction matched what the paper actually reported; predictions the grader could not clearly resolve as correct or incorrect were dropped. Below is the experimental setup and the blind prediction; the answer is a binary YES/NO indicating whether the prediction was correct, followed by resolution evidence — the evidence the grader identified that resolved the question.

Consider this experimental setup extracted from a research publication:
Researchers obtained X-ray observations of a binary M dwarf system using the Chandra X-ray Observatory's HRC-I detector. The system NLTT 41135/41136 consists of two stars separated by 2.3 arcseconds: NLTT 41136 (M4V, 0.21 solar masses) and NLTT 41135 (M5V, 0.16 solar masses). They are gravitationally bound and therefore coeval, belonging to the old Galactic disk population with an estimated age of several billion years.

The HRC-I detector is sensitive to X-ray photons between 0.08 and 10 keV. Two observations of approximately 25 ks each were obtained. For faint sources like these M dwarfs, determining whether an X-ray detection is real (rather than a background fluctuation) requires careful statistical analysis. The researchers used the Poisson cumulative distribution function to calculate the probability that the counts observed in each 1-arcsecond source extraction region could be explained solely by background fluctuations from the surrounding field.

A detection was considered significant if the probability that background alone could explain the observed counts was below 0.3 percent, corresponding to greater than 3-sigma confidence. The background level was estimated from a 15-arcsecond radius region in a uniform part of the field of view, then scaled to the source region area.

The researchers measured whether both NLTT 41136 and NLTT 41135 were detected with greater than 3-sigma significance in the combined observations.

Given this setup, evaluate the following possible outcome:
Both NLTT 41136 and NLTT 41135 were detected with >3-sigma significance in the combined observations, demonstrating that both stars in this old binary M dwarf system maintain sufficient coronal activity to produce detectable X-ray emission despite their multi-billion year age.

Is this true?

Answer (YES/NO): YES